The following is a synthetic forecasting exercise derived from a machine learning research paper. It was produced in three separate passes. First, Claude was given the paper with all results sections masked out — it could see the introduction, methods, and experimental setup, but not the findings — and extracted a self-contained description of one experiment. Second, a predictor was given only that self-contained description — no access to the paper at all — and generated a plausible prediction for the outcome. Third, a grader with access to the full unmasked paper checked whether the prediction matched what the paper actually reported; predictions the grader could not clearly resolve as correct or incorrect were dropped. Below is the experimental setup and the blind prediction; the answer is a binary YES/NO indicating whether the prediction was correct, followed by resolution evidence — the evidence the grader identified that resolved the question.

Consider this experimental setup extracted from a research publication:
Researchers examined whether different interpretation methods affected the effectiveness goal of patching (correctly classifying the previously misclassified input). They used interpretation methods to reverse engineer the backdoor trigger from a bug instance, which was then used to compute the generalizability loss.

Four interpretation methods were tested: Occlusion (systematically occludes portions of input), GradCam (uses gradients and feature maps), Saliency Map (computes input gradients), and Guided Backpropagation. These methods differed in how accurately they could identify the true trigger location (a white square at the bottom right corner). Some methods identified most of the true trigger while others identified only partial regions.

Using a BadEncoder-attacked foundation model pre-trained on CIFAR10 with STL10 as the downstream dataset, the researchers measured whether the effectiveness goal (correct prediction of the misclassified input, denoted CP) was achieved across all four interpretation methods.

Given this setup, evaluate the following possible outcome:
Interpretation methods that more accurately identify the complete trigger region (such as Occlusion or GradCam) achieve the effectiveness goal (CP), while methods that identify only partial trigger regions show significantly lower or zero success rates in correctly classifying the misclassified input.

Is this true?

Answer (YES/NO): NO